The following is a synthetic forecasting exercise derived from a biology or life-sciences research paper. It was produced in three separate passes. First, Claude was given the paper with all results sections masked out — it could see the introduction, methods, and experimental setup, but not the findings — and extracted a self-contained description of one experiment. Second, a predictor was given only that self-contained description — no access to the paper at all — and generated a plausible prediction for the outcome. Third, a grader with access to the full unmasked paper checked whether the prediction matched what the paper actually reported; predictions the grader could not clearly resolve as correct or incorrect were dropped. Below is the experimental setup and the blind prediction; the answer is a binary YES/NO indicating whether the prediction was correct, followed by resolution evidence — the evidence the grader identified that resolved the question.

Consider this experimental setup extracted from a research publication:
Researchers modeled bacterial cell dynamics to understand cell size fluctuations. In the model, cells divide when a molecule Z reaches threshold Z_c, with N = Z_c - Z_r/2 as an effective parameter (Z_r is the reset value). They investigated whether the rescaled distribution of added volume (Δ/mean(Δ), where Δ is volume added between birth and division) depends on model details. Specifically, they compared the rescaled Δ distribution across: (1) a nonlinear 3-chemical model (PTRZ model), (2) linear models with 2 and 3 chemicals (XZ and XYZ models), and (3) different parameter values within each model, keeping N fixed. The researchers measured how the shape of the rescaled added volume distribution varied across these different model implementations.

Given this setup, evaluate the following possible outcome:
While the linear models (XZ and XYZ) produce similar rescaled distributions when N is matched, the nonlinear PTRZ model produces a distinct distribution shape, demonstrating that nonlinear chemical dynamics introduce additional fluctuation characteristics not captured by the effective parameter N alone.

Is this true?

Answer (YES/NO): NO